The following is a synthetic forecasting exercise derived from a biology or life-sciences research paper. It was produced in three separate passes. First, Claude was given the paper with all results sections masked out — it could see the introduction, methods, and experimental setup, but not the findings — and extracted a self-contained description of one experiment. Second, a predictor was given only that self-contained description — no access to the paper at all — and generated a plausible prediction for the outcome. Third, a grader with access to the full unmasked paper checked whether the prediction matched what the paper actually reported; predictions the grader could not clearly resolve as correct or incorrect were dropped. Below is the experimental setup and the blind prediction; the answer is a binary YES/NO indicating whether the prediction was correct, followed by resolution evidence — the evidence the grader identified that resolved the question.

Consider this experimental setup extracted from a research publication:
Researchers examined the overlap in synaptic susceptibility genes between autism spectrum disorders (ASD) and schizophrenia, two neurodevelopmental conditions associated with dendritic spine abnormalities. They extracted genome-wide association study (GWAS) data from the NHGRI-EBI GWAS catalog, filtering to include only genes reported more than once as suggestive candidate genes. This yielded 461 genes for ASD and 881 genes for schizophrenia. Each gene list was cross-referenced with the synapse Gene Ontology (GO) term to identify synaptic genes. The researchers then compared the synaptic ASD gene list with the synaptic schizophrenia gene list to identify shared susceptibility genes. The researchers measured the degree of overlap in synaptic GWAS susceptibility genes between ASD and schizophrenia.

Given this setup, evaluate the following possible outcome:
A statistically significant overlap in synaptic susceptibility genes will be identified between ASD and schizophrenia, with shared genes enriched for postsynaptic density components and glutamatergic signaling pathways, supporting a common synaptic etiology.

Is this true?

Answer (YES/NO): YES